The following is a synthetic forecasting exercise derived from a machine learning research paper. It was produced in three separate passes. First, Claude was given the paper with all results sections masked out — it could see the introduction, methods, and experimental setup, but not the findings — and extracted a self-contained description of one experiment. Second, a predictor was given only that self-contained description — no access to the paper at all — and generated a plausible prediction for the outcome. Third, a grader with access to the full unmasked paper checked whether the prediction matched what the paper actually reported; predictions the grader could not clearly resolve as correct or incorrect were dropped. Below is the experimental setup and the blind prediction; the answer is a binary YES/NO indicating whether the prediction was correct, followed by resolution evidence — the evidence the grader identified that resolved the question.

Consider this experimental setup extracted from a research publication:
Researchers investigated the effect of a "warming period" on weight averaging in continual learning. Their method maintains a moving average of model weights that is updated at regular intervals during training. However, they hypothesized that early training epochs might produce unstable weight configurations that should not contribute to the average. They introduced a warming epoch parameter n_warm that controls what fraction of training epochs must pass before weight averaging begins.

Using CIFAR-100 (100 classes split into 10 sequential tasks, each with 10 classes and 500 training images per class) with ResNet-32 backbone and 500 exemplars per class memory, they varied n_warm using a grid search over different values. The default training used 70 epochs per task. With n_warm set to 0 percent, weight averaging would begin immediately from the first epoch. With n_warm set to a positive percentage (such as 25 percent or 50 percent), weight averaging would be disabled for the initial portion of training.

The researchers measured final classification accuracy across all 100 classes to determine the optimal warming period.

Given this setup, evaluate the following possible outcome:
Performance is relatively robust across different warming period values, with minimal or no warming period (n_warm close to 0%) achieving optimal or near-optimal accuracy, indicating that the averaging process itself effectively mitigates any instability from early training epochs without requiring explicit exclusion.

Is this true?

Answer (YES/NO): NO